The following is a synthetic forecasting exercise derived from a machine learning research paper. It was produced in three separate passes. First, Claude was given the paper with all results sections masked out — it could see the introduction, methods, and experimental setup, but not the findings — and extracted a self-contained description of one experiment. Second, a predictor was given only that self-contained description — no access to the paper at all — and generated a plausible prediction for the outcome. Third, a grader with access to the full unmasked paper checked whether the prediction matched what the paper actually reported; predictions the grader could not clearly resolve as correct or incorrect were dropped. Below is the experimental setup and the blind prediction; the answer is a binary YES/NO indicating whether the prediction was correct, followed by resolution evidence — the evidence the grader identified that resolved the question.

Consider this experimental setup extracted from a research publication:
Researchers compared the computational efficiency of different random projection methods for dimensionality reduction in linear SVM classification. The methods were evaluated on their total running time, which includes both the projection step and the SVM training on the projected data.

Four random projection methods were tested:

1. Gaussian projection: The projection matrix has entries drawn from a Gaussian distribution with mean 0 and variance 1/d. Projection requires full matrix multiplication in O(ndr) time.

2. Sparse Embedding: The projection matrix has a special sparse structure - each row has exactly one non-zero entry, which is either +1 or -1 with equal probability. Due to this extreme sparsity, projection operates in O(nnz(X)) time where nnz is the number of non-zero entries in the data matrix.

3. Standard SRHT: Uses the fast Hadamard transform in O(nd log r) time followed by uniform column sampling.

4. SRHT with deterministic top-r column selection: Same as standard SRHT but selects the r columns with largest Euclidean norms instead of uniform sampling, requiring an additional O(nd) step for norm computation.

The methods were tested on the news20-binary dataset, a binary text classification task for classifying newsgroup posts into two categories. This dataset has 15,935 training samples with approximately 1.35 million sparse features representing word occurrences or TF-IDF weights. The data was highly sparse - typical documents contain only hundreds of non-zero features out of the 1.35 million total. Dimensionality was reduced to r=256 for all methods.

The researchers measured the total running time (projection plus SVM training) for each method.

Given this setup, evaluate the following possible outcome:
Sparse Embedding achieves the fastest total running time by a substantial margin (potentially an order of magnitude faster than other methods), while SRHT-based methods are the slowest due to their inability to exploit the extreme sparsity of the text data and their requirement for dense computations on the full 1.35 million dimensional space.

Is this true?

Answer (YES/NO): NO